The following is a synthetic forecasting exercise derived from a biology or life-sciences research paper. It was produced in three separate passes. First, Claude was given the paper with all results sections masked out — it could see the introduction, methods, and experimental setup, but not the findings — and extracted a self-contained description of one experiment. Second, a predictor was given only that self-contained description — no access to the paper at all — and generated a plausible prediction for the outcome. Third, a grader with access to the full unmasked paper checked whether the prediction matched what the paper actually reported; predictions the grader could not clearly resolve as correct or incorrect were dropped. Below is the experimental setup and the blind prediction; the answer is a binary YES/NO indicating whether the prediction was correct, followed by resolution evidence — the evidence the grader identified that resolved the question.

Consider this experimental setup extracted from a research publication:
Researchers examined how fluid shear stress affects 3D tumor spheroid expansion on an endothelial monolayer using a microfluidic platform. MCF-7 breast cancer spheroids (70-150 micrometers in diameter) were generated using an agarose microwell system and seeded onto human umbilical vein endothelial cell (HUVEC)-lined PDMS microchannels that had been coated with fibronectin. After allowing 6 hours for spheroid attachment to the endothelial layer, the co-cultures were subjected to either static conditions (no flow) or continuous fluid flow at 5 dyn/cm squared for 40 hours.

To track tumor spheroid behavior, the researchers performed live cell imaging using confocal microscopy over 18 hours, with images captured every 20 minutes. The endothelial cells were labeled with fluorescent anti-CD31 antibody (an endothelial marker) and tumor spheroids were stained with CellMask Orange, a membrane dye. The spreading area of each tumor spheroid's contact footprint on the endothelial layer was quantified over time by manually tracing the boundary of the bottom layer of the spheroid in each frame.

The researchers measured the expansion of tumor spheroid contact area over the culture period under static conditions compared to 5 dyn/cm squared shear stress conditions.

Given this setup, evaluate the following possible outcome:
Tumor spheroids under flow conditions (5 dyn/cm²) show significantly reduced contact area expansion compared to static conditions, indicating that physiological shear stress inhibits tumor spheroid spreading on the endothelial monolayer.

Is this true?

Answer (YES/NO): YES